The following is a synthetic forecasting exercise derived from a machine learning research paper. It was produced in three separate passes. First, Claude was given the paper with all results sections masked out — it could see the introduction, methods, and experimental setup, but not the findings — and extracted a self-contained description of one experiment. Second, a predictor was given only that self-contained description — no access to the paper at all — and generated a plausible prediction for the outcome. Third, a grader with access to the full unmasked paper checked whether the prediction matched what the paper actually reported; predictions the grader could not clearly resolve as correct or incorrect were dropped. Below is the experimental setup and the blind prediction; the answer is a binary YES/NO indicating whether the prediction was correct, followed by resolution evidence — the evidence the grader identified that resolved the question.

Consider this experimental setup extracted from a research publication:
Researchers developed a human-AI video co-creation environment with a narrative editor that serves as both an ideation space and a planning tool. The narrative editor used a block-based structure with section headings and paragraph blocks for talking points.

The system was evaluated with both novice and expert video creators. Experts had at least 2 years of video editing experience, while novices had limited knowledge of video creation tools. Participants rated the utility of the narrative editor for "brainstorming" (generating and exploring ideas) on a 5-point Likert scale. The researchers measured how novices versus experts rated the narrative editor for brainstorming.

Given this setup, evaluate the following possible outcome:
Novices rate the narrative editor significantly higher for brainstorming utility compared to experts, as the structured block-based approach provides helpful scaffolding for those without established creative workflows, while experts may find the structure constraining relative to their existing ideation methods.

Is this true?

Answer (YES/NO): NO